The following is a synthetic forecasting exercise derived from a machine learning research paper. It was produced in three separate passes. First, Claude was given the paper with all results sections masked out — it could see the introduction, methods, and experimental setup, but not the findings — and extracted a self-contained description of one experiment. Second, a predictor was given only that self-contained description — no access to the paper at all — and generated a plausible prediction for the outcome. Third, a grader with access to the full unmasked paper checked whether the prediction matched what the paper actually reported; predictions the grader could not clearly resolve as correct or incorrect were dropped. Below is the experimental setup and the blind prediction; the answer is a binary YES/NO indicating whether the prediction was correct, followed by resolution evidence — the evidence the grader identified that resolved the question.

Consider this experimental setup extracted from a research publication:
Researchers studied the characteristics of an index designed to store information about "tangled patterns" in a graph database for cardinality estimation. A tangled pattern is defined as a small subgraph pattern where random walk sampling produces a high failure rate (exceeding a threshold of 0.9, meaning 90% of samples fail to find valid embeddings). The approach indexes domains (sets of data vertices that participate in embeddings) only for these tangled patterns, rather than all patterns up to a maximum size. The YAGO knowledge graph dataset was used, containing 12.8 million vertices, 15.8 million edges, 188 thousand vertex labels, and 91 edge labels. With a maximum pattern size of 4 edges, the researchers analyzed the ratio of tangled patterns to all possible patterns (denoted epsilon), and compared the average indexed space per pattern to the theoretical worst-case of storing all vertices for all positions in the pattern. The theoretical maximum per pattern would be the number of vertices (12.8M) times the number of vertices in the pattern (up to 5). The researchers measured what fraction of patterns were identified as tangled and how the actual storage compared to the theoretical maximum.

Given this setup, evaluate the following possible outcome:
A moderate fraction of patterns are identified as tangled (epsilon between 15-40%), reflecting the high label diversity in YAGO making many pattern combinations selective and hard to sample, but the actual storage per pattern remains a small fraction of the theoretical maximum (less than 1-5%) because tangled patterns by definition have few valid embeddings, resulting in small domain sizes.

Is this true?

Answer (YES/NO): NO